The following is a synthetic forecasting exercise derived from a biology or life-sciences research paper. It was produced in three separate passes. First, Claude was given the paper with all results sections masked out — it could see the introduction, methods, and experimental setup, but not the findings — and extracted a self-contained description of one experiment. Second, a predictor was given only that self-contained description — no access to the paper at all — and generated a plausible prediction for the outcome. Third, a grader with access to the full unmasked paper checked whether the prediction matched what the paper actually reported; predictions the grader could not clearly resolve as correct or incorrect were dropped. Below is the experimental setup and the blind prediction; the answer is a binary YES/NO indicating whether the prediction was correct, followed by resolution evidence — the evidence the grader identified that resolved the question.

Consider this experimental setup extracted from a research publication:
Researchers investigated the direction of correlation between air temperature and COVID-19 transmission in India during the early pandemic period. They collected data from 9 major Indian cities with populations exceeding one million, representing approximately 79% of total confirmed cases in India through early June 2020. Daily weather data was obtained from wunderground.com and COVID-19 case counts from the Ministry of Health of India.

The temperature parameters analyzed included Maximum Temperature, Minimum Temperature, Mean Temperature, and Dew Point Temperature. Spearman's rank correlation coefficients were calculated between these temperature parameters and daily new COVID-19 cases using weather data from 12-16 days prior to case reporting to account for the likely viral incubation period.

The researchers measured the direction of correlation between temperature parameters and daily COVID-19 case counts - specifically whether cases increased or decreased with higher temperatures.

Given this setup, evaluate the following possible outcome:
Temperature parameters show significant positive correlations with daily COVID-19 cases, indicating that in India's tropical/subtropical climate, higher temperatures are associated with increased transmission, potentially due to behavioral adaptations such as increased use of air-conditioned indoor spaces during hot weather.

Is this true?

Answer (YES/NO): YES